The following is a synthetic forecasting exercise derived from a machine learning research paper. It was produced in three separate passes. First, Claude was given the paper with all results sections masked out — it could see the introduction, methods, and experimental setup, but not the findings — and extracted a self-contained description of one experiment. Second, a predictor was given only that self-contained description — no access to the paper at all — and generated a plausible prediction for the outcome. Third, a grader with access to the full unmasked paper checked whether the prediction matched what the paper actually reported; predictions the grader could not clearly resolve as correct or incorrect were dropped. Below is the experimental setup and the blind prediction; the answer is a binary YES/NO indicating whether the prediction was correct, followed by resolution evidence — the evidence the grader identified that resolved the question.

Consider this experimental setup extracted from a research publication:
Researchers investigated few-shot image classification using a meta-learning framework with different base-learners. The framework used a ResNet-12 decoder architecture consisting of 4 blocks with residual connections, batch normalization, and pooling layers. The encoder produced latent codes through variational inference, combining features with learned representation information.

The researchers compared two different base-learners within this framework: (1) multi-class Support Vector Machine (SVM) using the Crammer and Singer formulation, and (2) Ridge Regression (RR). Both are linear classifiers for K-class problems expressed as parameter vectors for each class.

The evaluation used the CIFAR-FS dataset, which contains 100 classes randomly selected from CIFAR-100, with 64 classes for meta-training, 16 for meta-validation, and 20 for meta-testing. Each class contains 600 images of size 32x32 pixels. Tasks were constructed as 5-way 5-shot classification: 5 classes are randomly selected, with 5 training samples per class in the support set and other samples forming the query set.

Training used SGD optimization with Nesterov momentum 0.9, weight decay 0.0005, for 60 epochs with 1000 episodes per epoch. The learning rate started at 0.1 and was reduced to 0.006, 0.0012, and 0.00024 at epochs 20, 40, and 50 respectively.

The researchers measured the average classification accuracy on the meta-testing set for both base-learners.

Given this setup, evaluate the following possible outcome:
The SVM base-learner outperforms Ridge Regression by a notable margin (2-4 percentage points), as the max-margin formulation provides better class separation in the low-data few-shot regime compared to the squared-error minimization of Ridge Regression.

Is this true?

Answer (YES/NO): NO